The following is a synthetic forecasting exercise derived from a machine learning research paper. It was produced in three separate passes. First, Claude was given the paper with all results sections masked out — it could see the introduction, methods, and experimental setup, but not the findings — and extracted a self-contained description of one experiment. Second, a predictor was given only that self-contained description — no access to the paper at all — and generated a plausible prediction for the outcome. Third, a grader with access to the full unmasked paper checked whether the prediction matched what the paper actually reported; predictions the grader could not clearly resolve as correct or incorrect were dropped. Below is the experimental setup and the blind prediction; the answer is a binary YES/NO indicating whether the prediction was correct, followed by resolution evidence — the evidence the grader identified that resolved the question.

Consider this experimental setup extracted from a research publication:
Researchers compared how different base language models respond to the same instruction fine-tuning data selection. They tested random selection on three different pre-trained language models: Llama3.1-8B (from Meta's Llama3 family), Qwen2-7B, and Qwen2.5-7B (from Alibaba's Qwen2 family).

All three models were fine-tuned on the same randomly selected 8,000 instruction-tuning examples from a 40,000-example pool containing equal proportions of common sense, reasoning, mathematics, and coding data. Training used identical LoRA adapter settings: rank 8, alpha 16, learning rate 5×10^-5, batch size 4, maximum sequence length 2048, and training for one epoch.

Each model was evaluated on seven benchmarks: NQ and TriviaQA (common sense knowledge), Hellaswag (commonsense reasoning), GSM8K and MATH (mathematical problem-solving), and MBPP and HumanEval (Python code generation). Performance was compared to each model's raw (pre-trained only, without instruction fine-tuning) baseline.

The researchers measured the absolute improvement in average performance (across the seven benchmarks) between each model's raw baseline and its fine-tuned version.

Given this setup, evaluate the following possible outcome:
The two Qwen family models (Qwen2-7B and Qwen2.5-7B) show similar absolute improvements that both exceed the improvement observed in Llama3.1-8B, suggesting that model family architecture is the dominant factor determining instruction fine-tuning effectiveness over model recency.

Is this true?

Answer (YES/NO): NO